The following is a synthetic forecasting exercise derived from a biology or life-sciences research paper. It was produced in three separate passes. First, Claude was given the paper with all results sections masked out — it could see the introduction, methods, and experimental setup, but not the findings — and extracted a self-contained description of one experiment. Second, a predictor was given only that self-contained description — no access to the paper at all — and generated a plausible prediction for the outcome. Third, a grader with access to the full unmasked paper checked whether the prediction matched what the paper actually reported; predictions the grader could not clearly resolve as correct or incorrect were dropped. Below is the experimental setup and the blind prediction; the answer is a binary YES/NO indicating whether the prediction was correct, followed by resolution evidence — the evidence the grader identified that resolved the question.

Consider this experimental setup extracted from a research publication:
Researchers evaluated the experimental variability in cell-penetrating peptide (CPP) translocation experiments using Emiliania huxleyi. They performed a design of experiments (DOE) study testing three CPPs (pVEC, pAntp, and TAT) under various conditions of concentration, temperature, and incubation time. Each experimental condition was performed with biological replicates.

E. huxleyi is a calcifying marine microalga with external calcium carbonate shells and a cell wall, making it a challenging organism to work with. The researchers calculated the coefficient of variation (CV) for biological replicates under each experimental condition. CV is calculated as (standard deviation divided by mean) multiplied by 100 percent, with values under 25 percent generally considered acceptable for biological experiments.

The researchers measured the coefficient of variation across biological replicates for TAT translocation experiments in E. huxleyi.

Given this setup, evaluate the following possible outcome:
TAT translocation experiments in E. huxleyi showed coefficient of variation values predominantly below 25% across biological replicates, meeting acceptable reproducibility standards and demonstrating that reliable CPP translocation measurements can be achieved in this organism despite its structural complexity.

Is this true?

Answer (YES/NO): NO